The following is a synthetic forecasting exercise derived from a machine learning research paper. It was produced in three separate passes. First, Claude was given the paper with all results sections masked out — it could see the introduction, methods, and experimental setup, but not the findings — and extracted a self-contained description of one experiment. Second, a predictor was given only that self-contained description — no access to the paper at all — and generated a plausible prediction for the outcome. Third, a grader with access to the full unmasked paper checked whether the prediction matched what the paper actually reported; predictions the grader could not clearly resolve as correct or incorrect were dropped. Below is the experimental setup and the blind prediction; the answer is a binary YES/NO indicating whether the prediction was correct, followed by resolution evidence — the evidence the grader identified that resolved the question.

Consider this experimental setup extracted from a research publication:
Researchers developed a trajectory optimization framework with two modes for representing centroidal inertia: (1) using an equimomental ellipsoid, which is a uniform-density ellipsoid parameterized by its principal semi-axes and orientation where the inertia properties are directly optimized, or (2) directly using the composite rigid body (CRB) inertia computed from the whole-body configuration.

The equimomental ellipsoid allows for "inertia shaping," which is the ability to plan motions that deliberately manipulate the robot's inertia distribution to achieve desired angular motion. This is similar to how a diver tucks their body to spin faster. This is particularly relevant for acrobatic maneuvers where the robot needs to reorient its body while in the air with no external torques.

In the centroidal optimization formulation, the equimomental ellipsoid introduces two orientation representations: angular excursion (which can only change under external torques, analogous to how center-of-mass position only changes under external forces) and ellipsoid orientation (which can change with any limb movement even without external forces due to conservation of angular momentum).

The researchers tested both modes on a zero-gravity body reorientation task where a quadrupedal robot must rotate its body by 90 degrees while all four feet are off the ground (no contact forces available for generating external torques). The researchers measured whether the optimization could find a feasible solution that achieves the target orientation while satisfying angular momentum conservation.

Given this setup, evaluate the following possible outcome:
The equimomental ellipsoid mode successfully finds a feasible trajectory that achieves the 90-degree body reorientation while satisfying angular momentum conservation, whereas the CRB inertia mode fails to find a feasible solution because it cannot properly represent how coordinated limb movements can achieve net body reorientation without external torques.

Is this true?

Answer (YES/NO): YES